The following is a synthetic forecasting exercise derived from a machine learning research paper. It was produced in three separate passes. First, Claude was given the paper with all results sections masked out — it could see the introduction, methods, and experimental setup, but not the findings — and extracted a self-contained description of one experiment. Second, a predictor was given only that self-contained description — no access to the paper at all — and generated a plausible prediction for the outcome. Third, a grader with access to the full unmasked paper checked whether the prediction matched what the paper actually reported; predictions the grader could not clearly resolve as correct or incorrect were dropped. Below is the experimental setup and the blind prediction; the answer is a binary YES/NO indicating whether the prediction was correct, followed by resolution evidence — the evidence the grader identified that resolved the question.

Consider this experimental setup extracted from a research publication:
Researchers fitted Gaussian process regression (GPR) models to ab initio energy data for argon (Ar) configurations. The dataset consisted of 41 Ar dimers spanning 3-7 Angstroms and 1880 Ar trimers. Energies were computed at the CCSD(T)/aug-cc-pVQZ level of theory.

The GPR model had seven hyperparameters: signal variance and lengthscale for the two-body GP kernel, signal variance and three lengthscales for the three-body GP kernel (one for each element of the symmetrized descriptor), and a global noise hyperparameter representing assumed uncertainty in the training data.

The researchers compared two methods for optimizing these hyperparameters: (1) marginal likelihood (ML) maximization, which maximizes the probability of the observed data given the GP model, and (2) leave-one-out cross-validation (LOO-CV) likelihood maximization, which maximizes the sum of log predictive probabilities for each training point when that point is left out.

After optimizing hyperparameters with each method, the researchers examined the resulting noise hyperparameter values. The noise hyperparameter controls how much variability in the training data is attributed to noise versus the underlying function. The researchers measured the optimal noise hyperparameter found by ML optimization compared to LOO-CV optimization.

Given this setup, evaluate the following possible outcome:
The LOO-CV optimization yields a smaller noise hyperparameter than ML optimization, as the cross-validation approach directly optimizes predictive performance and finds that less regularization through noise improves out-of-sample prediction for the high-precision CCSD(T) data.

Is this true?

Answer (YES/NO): NO